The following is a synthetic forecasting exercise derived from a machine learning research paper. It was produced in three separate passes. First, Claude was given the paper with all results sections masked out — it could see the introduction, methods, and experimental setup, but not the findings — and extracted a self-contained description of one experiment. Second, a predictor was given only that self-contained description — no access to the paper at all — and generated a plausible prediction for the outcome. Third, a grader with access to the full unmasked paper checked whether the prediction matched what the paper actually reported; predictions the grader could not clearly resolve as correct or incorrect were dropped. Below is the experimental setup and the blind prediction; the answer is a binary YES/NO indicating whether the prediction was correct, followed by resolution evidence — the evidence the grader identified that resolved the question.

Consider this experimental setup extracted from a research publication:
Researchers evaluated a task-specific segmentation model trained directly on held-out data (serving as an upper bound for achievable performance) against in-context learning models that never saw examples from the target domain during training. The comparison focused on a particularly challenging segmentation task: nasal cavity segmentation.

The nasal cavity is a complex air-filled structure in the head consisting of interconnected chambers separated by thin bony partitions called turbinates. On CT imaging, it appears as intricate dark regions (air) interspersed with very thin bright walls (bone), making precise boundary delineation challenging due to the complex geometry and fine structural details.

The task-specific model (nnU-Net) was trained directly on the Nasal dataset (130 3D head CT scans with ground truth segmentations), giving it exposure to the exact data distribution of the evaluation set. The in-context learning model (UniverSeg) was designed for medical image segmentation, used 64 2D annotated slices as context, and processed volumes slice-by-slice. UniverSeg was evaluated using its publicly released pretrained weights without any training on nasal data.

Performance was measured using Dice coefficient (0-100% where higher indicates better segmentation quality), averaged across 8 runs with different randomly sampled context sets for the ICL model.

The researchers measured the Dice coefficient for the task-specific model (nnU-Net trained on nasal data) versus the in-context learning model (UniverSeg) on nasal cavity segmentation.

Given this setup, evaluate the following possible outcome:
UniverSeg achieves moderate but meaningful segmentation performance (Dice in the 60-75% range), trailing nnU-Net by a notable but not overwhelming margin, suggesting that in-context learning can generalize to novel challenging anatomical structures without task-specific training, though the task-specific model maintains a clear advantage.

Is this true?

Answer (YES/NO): NO